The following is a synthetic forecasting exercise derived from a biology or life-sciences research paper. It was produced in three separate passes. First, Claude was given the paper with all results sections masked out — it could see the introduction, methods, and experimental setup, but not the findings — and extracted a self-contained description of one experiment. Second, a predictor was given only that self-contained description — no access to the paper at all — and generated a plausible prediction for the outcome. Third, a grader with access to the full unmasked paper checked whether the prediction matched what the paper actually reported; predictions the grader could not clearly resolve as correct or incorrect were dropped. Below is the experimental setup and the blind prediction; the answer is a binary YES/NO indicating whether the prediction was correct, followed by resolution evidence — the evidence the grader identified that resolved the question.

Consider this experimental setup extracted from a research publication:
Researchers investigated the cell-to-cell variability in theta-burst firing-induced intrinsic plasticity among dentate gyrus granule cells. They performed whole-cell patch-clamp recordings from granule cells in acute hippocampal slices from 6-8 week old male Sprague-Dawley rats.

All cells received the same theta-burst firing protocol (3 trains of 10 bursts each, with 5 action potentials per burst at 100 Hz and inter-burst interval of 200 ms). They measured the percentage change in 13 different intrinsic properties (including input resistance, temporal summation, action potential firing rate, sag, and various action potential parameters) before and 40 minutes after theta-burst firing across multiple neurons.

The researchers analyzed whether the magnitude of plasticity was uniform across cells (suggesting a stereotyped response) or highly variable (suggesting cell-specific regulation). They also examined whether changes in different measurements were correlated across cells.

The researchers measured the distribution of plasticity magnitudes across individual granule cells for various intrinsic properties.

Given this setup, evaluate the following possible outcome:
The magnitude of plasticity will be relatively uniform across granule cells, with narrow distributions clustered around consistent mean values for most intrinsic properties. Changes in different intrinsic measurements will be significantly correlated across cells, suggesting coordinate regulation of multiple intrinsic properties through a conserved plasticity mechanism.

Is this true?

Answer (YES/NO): NO